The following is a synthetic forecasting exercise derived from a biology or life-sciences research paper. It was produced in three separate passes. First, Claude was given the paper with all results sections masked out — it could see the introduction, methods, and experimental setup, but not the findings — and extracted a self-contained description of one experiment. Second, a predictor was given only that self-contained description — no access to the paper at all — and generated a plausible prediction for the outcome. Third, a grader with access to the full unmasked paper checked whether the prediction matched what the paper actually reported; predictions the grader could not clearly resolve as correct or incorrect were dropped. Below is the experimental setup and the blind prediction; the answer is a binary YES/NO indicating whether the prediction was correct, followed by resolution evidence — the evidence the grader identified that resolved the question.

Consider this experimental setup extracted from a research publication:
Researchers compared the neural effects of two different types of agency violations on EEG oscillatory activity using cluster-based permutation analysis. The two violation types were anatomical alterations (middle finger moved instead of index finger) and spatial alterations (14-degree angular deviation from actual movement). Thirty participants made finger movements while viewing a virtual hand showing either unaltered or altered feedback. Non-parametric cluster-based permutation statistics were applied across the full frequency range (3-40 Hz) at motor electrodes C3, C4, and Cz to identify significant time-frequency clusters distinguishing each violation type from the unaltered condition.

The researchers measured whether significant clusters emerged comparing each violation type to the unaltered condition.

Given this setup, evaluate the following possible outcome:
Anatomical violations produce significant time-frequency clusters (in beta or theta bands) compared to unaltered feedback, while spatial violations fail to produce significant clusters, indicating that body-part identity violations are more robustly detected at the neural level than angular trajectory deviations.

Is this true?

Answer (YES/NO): YES